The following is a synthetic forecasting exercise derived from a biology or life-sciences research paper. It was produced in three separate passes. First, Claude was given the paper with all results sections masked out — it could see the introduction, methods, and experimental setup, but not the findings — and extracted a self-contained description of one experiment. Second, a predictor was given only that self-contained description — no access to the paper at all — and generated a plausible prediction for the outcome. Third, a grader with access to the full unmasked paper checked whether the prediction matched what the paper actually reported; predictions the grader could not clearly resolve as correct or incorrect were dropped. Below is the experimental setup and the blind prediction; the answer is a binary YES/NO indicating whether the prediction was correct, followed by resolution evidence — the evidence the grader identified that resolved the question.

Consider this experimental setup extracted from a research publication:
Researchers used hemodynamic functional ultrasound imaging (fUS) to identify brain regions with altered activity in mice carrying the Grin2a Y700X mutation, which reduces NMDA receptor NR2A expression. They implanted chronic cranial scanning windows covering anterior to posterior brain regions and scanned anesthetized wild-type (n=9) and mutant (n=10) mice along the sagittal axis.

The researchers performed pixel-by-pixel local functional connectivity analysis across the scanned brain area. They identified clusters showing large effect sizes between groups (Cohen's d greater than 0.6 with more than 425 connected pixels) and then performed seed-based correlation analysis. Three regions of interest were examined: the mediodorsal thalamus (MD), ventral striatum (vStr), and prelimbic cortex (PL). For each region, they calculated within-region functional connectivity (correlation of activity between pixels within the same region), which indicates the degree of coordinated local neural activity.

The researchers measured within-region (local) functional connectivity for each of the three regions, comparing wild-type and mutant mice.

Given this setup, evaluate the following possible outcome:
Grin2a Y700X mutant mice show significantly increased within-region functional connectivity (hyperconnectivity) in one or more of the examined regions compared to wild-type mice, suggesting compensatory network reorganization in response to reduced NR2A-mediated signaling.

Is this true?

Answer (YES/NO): NO